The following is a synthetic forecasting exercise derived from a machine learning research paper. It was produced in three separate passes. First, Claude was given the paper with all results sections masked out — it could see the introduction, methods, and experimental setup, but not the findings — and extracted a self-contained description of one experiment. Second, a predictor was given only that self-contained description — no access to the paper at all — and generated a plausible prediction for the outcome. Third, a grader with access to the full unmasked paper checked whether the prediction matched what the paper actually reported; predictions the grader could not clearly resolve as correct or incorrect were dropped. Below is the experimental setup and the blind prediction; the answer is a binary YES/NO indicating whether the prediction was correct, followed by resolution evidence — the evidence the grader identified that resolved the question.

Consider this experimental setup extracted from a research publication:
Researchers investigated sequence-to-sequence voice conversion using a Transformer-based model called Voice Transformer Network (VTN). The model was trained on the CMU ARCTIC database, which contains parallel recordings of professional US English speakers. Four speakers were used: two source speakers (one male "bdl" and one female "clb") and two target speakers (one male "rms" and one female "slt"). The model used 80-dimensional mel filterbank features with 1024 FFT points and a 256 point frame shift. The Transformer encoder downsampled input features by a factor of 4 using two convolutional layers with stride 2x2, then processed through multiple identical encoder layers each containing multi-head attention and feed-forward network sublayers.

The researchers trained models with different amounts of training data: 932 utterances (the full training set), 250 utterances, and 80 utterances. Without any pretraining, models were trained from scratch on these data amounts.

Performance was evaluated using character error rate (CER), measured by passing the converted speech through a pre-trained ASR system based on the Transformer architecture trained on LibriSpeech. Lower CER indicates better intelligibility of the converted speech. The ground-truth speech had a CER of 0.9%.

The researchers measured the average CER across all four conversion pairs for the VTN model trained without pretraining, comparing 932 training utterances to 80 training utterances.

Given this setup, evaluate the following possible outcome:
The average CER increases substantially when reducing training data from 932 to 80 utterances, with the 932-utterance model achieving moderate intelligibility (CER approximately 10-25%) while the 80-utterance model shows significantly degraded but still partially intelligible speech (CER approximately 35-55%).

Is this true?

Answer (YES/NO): NO